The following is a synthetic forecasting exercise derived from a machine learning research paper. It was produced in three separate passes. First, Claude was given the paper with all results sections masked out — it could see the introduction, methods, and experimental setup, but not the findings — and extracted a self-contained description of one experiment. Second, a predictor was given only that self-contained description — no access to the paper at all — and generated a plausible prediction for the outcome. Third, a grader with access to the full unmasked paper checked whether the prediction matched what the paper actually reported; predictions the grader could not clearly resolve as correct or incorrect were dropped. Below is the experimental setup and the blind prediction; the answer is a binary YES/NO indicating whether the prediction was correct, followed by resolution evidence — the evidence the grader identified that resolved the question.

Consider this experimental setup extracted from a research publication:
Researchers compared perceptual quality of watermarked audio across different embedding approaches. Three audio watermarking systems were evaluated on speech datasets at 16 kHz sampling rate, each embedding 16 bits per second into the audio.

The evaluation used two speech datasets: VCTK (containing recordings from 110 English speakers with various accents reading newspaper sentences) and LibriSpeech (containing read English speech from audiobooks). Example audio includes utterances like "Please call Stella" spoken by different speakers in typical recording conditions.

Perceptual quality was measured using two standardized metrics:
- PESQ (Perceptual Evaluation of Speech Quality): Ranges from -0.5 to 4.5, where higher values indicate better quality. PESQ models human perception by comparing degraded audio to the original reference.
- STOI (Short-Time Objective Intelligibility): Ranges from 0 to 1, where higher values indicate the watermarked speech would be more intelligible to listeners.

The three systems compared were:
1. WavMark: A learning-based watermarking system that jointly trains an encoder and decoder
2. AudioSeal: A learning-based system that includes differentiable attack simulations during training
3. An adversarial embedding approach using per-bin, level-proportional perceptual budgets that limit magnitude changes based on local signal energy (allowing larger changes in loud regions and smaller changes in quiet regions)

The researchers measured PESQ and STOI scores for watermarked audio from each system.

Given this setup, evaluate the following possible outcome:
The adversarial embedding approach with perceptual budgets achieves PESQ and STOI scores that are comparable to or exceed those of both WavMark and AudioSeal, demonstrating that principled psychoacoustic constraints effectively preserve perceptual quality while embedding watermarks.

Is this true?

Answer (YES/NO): NO